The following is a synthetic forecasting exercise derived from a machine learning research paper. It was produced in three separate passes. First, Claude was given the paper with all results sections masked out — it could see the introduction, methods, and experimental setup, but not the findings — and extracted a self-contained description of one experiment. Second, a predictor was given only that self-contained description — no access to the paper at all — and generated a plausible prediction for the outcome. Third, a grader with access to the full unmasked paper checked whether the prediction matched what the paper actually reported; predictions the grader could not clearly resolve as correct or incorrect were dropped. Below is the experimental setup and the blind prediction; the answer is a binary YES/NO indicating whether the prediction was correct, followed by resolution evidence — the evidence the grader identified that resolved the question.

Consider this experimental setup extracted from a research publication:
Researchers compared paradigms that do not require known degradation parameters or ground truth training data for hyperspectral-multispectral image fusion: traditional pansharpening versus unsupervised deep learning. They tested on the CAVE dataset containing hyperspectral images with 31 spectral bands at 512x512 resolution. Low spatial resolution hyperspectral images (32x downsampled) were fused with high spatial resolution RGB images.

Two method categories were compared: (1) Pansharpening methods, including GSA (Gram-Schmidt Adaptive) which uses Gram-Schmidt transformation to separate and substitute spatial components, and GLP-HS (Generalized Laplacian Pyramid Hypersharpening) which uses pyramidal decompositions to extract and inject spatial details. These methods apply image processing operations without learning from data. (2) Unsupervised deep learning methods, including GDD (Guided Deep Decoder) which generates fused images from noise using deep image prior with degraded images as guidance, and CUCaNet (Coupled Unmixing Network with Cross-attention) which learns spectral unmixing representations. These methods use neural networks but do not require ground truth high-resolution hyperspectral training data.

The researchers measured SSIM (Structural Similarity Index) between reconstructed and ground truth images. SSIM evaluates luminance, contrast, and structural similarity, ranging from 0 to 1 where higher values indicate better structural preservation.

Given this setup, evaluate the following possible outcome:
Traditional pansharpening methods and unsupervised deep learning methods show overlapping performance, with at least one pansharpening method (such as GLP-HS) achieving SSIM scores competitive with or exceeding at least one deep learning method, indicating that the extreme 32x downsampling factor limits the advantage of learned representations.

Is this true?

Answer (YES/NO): YES